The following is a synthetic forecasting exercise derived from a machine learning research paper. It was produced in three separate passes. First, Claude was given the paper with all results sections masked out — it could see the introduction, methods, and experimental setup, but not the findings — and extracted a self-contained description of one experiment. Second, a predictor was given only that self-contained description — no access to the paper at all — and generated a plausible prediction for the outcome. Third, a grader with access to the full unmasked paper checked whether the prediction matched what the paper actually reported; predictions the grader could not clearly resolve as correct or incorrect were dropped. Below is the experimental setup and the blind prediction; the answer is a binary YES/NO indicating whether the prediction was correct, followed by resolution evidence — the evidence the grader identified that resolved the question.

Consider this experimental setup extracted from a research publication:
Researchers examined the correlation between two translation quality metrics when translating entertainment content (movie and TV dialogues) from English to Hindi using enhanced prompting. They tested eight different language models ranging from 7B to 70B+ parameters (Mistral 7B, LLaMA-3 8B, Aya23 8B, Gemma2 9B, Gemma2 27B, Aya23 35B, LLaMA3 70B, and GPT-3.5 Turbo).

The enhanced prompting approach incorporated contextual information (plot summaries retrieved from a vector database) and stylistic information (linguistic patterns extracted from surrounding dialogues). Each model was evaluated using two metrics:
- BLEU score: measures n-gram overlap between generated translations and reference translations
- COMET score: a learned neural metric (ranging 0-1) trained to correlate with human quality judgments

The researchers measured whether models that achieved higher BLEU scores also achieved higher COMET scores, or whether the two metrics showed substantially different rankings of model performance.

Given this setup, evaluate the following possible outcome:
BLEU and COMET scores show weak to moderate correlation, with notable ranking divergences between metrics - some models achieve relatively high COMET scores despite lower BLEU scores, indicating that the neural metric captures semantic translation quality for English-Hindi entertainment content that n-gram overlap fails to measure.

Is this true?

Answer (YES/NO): NO